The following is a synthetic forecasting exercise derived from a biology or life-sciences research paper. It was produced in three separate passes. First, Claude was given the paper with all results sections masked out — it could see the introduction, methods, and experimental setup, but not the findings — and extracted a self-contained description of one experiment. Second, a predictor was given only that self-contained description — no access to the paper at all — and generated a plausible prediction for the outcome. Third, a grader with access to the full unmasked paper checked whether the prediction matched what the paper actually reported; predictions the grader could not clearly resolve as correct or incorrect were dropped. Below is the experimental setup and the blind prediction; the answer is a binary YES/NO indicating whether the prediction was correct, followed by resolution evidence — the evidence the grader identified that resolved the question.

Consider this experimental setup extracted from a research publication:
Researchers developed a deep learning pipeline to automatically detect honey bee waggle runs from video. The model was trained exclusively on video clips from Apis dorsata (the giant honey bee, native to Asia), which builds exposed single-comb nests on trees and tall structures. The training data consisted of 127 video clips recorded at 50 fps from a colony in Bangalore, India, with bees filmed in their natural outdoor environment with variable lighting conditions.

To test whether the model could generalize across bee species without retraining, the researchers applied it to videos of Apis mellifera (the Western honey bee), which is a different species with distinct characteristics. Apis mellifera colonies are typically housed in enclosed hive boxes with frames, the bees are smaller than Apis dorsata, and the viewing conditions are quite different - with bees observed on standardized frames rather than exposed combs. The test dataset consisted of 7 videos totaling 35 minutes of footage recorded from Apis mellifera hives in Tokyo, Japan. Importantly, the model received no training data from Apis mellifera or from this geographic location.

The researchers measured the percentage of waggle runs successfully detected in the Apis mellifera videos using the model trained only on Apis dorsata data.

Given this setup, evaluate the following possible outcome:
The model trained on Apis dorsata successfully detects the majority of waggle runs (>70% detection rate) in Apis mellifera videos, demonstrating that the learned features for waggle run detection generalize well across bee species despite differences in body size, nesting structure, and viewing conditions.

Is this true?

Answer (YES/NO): NO